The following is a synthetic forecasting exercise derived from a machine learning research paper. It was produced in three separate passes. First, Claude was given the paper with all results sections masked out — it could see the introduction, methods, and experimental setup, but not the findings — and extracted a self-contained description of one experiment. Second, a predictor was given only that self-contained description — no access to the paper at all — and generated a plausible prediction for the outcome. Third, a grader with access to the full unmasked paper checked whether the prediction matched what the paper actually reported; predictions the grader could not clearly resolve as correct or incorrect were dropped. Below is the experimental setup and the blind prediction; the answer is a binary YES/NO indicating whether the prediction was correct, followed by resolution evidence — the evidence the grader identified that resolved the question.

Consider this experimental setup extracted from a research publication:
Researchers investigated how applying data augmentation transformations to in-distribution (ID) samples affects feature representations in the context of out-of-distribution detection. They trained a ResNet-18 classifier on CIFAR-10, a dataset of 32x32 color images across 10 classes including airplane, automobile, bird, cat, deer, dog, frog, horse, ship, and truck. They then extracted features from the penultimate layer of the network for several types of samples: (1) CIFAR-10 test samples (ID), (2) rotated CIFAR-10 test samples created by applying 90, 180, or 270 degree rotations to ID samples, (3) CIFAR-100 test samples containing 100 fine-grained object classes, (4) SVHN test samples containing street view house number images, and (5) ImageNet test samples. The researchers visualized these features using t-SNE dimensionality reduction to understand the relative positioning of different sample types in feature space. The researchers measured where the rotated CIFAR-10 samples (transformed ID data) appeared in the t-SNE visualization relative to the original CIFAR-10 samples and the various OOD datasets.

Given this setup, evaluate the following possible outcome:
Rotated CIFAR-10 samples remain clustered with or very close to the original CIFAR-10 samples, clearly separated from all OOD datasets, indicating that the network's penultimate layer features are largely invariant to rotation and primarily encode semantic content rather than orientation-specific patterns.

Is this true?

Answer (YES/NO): NO